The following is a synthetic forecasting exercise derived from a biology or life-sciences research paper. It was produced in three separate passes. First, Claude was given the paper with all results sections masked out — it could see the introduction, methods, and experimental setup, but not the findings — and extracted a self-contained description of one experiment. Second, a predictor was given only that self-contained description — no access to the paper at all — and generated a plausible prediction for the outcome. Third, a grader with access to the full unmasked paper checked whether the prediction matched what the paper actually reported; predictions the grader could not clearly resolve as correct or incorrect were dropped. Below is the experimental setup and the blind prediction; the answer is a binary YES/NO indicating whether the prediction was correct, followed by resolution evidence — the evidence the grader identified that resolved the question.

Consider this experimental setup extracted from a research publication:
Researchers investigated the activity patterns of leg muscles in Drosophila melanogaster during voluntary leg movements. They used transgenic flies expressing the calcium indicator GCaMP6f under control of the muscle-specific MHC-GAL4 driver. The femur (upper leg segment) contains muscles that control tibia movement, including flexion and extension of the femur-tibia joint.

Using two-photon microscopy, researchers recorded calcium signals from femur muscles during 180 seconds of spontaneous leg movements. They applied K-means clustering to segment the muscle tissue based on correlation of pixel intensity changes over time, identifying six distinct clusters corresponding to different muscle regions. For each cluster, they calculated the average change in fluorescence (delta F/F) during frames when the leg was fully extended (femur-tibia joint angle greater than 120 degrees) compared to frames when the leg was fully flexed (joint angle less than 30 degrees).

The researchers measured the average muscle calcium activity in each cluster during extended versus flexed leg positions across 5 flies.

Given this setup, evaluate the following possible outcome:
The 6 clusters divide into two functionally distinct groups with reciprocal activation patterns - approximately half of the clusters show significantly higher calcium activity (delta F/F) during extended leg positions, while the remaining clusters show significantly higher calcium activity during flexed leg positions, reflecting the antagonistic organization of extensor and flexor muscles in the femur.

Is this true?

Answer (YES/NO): NO